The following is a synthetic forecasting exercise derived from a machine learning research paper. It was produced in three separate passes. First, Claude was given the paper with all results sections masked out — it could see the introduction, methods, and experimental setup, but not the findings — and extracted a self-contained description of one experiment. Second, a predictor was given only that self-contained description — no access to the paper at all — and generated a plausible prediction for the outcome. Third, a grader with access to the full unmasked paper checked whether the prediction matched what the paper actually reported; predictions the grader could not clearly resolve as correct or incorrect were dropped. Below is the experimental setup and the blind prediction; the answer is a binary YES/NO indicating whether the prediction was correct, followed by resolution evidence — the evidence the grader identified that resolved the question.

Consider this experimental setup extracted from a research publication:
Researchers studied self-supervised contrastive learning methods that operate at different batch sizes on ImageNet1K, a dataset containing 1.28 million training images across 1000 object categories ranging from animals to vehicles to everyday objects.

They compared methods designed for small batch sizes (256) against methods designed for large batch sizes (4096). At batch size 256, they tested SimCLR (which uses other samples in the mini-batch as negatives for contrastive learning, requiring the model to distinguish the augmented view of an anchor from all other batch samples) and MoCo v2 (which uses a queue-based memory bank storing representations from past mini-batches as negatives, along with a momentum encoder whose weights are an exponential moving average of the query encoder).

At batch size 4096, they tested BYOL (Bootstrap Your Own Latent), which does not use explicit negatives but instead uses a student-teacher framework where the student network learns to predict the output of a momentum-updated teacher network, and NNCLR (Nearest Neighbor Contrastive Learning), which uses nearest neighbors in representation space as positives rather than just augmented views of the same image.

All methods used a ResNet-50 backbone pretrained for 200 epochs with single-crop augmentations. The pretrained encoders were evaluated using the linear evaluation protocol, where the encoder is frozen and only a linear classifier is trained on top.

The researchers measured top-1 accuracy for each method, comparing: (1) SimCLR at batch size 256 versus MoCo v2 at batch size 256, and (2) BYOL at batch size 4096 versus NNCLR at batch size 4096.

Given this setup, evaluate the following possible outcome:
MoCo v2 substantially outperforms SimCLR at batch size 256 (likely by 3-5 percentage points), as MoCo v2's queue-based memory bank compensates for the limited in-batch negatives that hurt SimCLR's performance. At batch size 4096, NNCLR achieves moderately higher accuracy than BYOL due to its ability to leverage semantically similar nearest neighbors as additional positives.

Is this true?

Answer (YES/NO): NO